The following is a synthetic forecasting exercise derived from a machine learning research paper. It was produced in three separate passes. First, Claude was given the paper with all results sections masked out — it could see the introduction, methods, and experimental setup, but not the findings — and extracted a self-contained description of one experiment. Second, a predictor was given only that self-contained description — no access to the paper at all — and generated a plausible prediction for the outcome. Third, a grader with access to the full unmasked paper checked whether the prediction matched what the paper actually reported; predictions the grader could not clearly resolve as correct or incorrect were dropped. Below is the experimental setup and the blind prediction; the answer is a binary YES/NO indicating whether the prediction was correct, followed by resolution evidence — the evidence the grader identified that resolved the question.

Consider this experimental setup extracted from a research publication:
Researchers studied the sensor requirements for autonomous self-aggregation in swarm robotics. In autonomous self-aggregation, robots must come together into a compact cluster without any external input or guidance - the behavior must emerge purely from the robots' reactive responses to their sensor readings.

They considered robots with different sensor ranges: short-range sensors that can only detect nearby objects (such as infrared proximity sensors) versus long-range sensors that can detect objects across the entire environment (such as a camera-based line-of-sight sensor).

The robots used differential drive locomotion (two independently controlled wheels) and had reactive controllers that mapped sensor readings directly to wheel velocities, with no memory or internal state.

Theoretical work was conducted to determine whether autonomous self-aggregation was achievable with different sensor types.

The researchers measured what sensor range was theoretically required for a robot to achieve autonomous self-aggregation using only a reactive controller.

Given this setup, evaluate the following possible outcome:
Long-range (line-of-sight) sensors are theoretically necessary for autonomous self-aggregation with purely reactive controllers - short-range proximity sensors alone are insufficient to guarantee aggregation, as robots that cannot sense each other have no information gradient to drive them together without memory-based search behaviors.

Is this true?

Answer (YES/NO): YES